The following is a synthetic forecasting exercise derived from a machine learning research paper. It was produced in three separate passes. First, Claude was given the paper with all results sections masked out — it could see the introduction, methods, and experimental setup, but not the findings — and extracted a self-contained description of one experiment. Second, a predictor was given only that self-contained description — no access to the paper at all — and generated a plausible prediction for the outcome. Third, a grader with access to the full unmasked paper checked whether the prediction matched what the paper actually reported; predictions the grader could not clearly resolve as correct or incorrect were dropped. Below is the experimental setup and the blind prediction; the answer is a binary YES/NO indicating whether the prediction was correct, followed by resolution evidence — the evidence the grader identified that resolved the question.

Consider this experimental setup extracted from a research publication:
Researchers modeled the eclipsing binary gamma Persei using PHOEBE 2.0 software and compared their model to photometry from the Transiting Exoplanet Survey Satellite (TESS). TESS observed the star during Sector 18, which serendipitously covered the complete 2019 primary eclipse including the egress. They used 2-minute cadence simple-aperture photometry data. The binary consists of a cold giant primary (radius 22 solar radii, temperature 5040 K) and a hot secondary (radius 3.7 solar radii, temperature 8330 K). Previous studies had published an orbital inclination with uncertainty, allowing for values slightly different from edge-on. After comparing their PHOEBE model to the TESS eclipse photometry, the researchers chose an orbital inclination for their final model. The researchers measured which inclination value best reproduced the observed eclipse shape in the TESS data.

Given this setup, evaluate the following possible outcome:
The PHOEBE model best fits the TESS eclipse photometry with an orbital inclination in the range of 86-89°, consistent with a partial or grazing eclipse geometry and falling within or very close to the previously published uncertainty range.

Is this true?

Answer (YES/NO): NO